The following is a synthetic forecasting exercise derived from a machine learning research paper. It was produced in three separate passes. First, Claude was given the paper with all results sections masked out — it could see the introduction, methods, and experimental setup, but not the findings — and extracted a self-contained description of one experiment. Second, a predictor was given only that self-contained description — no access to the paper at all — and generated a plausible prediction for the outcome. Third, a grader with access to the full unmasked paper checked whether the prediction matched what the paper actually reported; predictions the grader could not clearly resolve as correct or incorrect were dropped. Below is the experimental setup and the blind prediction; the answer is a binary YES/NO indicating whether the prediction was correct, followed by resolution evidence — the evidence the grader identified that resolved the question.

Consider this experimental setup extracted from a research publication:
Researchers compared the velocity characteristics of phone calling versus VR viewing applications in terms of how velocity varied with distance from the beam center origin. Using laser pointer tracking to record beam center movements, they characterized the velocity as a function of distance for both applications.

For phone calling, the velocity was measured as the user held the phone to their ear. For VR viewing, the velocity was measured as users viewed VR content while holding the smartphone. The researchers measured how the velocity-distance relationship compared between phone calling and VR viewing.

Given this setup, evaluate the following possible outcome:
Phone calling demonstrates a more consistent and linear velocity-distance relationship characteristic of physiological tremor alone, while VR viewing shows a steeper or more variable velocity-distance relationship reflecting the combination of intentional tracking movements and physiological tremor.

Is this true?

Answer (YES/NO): YES